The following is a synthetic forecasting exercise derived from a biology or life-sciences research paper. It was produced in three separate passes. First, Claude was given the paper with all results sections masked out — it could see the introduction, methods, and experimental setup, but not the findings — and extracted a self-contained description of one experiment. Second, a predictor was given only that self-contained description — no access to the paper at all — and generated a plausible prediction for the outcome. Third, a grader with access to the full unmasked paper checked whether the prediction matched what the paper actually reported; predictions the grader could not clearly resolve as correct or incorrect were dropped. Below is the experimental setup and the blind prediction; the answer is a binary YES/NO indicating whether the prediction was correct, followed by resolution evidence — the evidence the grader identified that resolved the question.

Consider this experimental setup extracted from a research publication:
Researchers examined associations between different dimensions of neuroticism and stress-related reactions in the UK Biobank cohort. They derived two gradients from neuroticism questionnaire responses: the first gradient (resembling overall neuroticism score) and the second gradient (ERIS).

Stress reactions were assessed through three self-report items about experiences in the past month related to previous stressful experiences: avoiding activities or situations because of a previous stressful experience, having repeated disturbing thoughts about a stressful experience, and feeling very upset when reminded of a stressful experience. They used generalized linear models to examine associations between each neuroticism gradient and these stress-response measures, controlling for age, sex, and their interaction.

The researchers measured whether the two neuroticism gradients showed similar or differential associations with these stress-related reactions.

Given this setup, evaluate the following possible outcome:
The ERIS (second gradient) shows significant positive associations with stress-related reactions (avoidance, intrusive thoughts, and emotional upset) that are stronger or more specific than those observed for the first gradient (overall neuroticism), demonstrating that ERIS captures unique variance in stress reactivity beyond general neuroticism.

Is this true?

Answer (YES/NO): NO